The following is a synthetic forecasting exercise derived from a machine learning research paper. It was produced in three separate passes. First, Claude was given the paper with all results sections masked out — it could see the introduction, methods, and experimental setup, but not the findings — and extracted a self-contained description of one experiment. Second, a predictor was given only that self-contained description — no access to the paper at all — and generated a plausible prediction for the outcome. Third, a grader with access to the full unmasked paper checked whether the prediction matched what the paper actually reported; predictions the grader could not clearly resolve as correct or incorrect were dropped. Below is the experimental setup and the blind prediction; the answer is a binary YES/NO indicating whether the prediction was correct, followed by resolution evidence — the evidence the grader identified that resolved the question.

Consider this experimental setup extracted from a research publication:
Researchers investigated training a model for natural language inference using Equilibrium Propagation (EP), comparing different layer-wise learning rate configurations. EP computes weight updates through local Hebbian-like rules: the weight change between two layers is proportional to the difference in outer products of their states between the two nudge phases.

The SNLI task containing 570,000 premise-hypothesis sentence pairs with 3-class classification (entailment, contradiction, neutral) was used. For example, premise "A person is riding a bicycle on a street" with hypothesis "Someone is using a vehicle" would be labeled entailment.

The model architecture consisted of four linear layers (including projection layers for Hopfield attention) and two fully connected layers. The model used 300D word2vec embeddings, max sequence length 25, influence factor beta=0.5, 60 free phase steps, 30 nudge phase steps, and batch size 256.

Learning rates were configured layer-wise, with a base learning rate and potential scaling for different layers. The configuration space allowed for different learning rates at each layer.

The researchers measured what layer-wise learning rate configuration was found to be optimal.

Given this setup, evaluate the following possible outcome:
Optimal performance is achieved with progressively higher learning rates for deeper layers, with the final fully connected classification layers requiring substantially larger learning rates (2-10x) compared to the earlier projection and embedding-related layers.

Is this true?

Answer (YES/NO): NO